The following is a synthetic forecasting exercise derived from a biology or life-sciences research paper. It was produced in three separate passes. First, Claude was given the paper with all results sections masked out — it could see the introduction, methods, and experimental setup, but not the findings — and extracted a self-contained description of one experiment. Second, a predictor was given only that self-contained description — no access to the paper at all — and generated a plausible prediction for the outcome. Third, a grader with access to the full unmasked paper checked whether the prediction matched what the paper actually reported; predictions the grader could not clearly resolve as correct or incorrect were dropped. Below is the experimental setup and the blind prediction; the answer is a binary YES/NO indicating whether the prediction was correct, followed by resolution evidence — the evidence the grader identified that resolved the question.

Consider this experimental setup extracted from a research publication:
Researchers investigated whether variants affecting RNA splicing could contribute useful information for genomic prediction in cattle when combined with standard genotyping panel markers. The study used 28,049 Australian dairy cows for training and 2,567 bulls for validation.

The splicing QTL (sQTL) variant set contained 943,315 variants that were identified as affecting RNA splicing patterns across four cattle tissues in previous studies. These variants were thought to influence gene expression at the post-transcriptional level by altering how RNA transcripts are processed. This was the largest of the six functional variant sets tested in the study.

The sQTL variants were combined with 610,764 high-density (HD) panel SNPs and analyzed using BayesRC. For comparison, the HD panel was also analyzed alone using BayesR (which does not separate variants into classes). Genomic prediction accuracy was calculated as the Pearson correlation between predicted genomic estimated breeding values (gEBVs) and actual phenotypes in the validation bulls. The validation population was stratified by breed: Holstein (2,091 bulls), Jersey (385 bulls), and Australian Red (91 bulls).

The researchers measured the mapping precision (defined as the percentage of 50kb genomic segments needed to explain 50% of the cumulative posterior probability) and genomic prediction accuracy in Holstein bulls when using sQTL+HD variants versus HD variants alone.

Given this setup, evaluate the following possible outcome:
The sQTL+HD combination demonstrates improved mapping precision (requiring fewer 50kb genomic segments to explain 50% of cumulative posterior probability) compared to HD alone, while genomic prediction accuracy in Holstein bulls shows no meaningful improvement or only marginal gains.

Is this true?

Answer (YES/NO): YES